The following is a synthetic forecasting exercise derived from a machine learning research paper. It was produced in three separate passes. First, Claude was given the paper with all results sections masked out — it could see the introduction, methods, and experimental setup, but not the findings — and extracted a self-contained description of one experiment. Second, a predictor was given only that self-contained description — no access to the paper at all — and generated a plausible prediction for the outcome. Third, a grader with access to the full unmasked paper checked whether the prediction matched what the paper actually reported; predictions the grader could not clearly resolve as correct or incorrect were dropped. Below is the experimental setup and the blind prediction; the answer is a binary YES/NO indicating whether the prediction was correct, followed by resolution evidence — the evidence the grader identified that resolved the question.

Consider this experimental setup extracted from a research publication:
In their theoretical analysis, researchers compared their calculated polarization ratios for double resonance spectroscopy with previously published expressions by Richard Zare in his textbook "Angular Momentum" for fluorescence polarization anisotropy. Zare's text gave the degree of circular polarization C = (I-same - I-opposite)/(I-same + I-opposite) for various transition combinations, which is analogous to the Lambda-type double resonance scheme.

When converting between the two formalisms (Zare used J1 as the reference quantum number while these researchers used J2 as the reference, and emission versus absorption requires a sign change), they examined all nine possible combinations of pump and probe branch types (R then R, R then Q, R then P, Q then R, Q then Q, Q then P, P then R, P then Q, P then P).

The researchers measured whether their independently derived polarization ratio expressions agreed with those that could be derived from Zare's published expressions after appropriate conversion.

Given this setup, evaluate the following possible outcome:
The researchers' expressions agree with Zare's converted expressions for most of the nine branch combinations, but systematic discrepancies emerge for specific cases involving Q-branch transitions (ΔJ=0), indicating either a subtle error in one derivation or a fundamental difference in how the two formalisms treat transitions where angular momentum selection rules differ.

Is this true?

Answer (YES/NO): NO